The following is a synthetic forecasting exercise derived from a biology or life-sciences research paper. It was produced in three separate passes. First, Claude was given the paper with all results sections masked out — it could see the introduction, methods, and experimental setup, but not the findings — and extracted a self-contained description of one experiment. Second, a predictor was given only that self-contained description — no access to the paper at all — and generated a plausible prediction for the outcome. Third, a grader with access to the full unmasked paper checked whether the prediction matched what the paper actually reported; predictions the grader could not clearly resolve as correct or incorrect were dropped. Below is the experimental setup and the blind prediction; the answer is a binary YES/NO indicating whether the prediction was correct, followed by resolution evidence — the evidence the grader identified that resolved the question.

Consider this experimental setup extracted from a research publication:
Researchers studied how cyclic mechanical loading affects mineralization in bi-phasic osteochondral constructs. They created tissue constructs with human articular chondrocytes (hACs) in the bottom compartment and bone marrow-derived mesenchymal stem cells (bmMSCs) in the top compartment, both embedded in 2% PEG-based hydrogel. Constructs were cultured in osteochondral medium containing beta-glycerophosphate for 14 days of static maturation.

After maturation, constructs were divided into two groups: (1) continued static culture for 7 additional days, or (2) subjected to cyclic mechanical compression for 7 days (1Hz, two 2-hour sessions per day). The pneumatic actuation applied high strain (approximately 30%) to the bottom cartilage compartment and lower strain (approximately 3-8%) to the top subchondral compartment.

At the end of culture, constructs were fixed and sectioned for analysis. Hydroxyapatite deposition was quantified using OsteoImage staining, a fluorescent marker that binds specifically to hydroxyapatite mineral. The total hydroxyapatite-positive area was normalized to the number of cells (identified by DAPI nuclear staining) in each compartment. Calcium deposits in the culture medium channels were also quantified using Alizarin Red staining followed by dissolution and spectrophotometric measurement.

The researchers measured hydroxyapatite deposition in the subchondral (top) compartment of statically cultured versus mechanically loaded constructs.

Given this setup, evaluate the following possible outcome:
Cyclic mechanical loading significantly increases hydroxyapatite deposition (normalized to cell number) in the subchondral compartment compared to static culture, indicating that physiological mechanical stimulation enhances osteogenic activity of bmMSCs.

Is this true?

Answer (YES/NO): NO